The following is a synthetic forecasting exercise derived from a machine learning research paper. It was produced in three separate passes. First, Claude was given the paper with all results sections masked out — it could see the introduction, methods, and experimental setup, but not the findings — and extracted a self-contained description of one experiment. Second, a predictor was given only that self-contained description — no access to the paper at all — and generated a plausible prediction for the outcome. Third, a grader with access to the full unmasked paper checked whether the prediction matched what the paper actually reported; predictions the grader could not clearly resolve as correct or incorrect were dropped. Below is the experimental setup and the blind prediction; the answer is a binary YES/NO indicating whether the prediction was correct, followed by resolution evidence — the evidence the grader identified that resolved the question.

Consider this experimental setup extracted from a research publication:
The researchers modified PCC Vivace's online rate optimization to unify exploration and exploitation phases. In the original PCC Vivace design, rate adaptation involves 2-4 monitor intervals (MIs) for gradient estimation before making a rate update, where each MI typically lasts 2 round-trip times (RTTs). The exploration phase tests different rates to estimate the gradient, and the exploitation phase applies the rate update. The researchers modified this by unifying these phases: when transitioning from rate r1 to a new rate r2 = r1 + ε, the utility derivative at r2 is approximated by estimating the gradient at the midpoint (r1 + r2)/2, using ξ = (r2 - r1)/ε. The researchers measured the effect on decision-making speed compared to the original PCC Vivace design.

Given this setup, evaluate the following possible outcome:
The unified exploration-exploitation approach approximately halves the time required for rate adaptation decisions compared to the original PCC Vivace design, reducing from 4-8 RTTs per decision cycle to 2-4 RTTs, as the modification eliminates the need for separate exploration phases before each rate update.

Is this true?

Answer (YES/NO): NO